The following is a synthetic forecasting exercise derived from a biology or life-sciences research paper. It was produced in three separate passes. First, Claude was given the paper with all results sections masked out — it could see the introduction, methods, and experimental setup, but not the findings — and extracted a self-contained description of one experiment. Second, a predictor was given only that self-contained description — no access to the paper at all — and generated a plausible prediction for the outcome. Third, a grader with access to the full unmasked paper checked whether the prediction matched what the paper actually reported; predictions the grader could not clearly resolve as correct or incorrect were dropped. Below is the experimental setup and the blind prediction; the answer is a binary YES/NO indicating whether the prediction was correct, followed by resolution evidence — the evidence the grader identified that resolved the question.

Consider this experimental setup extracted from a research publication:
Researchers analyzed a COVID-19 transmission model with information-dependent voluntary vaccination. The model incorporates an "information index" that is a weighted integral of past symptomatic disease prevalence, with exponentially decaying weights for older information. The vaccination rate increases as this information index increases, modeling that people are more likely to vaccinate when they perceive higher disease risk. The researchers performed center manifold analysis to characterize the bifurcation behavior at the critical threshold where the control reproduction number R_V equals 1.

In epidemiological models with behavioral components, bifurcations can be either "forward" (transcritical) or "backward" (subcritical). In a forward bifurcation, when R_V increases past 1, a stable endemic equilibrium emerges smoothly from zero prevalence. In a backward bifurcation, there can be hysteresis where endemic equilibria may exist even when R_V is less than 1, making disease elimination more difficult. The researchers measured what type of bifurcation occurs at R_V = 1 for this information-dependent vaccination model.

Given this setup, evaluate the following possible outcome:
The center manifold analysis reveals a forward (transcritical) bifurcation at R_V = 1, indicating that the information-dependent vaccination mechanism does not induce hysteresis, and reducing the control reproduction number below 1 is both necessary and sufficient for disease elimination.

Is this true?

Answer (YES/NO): YES